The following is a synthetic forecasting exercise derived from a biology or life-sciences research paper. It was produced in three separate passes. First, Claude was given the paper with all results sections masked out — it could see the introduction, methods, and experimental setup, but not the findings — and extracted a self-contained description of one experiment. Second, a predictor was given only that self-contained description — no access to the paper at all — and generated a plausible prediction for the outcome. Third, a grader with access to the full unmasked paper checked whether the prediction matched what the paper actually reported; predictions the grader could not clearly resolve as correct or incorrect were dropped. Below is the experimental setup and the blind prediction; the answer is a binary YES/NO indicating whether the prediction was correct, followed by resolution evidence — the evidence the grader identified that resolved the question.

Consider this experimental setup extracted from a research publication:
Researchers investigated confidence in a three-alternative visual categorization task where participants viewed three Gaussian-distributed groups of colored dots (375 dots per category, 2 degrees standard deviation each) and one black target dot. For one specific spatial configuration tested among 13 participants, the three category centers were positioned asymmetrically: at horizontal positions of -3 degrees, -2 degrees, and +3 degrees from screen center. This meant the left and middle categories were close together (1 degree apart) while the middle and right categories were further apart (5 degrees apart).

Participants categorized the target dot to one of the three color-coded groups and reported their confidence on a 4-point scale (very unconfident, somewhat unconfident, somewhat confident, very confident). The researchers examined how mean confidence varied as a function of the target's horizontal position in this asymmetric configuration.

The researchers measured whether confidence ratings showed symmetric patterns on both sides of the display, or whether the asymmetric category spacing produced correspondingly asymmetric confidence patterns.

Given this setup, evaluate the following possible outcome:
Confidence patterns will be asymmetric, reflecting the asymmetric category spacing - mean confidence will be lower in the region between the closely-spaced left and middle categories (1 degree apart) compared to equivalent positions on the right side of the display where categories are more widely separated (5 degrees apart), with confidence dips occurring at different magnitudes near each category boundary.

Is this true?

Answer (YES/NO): YES